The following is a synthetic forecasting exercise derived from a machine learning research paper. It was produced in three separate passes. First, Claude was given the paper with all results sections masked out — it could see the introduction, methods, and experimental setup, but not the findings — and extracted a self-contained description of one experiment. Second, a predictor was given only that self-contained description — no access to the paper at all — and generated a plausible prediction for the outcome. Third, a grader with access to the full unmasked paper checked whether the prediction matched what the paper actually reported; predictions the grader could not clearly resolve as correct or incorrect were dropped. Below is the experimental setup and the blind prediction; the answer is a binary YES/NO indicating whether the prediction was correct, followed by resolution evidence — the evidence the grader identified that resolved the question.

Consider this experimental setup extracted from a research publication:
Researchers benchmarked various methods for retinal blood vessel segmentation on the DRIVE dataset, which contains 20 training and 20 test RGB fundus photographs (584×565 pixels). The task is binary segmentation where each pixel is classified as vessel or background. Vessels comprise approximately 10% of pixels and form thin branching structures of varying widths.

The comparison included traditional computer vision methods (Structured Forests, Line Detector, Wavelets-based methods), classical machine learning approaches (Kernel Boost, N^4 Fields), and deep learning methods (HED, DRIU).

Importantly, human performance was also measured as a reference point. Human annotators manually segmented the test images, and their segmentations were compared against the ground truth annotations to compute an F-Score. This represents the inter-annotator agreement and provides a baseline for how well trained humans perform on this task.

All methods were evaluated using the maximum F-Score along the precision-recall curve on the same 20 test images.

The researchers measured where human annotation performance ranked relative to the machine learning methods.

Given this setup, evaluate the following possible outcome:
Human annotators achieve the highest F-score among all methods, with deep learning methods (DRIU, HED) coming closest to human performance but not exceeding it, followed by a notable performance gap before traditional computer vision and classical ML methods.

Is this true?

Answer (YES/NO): NO